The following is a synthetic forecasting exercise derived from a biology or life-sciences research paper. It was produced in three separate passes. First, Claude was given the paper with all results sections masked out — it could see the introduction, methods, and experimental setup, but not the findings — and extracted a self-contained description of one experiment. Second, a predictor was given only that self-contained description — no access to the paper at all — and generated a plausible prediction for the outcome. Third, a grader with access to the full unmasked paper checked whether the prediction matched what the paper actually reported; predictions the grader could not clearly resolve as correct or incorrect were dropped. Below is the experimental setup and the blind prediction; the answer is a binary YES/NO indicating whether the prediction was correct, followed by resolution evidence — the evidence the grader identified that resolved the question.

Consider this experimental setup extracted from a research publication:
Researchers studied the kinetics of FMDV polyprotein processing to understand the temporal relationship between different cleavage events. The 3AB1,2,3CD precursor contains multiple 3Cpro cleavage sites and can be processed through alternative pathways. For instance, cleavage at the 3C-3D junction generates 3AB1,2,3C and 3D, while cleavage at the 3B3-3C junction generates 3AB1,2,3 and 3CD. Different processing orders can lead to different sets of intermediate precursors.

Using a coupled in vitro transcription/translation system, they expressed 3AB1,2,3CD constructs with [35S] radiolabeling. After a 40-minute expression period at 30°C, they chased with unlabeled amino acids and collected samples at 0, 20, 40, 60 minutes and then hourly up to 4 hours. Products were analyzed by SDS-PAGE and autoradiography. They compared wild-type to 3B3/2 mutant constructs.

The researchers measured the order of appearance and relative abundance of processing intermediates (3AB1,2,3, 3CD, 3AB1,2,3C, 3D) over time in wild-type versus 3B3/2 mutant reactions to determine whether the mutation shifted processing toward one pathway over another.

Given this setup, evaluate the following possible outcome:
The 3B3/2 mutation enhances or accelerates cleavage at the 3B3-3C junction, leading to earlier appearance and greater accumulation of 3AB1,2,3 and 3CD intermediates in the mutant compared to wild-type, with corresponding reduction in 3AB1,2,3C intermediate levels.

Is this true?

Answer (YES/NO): YES